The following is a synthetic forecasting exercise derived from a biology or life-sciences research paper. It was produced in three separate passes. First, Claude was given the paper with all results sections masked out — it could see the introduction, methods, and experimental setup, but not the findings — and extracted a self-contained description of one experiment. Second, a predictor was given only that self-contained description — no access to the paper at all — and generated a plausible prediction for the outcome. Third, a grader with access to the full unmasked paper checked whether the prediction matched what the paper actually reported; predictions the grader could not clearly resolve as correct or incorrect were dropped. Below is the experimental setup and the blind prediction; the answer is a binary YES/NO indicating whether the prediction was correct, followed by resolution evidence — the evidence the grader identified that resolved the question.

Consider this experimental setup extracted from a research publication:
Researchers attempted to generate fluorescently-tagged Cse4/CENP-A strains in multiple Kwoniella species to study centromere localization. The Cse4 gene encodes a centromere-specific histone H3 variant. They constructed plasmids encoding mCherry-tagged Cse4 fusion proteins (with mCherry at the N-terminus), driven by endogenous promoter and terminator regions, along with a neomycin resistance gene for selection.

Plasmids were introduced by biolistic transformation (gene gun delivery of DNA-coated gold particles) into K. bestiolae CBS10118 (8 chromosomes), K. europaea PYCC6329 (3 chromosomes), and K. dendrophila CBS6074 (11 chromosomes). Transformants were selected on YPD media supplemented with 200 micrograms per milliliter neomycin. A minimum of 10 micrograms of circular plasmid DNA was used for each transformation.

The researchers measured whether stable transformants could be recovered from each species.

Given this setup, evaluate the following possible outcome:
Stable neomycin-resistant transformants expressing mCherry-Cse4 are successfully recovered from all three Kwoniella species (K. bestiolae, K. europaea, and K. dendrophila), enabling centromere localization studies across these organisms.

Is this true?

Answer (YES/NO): NO